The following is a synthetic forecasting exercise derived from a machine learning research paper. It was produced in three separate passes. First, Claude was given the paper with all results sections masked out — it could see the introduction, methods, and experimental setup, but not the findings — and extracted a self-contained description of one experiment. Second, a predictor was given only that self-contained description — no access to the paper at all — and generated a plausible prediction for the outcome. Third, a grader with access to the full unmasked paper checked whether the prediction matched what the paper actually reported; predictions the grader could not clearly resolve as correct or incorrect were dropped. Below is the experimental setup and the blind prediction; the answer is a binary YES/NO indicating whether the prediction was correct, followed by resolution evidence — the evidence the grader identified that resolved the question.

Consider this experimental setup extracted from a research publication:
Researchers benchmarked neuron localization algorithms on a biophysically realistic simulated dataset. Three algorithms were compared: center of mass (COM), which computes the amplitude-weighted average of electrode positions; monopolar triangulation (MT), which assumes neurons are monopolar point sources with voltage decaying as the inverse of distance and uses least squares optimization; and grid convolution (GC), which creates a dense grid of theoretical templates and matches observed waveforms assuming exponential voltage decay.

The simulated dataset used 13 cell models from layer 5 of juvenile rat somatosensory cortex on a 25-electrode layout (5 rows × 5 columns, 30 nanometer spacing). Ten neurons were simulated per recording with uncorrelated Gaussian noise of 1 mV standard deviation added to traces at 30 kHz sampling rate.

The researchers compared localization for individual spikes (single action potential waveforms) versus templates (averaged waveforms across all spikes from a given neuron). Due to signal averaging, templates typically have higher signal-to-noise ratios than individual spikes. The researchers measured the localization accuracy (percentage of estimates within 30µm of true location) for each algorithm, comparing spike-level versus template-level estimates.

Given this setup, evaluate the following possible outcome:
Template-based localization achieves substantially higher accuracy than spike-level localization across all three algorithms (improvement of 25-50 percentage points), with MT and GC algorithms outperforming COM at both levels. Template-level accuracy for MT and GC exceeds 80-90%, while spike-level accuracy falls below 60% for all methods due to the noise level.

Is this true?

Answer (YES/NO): NO